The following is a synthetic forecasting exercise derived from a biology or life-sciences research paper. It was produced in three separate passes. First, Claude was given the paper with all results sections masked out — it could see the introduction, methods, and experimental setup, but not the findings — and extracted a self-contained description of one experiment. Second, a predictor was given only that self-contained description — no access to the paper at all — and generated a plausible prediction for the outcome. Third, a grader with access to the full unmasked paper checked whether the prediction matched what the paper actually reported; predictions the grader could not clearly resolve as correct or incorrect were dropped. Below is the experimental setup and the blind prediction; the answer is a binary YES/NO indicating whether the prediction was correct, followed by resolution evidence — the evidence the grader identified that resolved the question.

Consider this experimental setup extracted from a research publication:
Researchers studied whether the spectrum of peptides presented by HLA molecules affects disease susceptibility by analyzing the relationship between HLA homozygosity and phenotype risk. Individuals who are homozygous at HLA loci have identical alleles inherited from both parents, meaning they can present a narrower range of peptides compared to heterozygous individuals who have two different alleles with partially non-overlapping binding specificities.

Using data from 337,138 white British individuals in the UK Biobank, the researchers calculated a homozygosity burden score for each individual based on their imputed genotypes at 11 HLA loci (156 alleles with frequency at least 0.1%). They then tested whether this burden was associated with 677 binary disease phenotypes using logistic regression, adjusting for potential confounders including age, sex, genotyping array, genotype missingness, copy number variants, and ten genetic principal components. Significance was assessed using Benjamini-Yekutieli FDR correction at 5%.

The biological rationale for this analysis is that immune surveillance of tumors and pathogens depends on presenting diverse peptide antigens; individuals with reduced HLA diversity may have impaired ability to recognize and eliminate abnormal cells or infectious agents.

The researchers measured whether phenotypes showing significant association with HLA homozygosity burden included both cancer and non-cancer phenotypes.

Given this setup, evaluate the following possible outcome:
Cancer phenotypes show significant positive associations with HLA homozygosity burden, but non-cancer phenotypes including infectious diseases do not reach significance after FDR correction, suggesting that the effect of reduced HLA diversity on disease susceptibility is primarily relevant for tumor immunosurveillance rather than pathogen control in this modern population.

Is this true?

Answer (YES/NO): NO